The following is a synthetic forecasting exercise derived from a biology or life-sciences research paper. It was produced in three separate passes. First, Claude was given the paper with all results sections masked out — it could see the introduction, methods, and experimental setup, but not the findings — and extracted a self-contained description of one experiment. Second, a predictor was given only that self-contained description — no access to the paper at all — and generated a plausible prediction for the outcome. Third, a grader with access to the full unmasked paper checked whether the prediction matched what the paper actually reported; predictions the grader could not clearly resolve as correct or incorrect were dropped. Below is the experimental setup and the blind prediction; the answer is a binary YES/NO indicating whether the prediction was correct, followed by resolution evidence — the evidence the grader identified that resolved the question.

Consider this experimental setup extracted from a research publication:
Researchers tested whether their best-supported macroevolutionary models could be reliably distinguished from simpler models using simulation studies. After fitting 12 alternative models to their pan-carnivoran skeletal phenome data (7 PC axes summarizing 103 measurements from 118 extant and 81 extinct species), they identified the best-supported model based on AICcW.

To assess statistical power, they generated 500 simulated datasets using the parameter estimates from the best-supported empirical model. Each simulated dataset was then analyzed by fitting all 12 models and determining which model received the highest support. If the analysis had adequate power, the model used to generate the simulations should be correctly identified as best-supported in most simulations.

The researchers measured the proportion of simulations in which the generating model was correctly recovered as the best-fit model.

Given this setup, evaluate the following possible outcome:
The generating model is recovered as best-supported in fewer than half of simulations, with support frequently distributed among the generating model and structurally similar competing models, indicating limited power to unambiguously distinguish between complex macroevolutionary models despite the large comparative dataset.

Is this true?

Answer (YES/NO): NO